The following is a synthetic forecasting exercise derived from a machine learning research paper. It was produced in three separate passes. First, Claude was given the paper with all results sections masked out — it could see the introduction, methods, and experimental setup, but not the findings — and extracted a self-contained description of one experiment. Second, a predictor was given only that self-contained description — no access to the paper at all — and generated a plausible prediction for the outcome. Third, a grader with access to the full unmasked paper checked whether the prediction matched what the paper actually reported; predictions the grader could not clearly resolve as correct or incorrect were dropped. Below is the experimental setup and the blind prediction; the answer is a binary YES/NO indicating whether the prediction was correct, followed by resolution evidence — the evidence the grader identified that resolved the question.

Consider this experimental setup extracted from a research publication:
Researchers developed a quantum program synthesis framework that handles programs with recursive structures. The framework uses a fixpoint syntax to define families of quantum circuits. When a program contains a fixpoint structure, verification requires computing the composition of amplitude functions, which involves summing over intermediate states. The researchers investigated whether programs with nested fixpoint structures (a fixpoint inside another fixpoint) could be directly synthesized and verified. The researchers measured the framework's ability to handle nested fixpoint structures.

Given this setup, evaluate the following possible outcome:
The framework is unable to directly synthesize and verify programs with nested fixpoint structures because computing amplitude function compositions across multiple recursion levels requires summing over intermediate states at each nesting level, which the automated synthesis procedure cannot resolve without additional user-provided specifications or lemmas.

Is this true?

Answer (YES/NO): YES